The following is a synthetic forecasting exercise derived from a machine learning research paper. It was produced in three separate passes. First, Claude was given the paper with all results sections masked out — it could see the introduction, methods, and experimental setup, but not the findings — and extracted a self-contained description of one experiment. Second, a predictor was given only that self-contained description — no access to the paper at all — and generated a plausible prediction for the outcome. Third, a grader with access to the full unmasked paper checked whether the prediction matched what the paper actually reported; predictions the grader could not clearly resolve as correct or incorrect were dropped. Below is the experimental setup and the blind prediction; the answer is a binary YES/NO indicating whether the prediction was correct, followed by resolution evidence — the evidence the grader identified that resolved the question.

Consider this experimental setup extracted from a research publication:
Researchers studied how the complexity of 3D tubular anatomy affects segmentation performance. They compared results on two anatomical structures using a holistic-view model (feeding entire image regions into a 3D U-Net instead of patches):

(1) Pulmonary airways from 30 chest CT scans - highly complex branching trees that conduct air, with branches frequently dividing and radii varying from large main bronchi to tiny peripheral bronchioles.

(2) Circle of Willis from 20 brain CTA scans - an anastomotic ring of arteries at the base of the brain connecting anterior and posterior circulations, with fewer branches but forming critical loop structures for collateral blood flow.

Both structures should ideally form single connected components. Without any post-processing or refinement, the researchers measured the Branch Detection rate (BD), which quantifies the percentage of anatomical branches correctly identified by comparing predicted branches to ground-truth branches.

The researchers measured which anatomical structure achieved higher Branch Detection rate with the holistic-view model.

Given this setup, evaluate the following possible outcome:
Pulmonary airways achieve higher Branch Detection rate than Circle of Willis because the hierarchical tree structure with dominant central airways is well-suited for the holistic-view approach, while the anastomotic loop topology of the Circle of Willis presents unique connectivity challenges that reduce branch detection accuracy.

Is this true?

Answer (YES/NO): NO